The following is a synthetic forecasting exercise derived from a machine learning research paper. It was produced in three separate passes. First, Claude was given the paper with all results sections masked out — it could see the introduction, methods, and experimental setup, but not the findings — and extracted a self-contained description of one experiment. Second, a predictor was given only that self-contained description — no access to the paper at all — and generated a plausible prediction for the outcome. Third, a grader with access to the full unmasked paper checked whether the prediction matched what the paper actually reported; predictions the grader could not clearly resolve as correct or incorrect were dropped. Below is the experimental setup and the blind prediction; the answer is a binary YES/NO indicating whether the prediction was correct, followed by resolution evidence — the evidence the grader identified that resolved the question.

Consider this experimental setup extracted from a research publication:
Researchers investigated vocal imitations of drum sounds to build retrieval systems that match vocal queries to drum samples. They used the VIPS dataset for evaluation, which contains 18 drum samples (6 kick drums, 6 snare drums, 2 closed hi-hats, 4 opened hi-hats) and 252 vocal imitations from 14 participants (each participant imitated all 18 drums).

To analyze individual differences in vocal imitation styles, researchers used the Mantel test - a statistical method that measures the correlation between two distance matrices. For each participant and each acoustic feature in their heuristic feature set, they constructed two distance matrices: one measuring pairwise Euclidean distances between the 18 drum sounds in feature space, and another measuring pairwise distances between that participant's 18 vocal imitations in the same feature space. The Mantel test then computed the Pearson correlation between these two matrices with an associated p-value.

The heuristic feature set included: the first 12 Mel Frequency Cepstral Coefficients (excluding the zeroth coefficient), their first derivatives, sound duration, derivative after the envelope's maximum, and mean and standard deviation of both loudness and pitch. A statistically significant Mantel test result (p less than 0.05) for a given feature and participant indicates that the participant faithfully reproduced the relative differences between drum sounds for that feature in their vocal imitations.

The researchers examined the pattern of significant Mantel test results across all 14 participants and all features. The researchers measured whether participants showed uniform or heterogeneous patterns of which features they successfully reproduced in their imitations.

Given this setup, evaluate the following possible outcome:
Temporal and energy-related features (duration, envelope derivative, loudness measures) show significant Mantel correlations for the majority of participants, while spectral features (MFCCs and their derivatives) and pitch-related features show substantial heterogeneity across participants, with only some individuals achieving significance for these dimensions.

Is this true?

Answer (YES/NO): NO